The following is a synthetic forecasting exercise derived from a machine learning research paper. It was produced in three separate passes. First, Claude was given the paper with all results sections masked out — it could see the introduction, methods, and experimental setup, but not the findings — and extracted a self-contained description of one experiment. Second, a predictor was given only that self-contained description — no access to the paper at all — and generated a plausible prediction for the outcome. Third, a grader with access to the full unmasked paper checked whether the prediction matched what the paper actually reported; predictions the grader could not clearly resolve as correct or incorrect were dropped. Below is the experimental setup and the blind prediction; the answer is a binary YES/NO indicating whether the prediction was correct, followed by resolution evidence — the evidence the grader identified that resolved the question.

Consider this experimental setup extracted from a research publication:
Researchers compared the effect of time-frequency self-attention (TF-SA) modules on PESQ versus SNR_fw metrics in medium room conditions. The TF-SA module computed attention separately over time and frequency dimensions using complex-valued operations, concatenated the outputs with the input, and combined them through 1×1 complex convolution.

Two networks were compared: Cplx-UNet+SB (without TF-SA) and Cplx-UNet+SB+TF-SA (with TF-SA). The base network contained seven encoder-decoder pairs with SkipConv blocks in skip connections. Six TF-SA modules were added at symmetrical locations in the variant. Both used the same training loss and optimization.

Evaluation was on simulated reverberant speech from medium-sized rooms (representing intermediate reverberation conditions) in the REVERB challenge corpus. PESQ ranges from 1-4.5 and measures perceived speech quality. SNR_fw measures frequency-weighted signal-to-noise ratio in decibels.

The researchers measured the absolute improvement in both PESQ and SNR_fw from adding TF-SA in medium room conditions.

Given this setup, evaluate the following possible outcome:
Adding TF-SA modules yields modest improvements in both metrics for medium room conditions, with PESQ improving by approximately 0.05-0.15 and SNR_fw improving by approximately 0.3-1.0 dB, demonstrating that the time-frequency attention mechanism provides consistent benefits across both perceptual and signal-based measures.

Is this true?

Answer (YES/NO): NO